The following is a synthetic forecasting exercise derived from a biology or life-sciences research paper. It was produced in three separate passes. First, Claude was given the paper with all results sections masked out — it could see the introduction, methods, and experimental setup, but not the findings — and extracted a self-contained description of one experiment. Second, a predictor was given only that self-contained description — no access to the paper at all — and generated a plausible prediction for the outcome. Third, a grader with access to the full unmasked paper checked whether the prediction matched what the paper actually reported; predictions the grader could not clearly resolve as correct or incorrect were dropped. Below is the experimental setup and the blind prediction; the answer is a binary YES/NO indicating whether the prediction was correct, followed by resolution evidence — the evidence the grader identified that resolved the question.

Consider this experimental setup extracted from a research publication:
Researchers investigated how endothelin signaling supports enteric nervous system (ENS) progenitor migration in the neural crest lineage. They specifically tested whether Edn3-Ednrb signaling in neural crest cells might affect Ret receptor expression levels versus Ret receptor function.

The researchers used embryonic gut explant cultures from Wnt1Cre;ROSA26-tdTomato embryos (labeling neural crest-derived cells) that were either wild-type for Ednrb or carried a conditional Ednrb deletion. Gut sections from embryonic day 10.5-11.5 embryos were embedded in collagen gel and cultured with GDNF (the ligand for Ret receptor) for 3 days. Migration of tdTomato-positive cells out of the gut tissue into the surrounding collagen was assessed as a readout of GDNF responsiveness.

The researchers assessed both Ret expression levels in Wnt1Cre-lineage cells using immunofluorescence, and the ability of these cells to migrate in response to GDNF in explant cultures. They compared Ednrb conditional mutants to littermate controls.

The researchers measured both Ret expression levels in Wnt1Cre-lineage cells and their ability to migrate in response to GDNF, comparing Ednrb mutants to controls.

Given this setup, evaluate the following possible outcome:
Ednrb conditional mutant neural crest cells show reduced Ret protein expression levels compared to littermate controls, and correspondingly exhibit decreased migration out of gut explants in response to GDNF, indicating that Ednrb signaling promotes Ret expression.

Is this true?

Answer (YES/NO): NO